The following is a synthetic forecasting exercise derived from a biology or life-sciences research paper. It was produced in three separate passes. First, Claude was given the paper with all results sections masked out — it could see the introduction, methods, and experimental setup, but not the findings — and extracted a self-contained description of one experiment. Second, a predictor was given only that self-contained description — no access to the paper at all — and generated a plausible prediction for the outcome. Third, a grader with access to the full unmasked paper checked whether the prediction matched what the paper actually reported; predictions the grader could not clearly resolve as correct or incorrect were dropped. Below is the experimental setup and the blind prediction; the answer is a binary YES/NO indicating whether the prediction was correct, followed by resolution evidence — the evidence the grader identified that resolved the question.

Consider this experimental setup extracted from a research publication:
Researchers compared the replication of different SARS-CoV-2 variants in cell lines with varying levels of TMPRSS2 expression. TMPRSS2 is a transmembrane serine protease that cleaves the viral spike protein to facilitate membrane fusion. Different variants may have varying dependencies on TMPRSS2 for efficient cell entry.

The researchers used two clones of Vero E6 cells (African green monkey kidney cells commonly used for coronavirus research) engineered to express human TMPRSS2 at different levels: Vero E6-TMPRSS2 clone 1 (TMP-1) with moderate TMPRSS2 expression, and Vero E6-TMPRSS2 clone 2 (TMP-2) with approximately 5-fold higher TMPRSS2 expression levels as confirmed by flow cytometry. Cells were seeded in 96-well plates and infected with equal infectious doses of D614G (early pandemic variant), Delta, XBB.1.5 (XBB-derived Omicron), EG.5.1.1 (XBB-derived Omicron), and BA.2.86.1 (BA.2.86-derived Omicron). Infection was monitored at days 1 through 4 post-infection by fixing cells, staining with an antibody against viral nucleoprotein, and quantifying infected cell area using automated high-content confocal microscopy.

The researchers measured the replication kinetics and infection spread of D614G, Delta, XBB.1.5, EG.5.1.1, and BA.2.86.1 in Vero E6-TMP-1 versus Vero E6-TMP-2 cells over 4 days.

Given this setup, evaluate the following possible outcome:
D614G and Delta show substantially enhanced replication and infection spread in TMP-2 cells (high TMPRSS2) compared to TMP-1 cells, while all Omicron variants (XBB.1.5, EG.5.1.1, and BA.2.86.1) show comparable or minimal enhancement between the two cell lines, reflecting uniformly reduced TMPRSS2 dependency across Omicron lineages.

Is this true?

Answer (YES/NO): NO